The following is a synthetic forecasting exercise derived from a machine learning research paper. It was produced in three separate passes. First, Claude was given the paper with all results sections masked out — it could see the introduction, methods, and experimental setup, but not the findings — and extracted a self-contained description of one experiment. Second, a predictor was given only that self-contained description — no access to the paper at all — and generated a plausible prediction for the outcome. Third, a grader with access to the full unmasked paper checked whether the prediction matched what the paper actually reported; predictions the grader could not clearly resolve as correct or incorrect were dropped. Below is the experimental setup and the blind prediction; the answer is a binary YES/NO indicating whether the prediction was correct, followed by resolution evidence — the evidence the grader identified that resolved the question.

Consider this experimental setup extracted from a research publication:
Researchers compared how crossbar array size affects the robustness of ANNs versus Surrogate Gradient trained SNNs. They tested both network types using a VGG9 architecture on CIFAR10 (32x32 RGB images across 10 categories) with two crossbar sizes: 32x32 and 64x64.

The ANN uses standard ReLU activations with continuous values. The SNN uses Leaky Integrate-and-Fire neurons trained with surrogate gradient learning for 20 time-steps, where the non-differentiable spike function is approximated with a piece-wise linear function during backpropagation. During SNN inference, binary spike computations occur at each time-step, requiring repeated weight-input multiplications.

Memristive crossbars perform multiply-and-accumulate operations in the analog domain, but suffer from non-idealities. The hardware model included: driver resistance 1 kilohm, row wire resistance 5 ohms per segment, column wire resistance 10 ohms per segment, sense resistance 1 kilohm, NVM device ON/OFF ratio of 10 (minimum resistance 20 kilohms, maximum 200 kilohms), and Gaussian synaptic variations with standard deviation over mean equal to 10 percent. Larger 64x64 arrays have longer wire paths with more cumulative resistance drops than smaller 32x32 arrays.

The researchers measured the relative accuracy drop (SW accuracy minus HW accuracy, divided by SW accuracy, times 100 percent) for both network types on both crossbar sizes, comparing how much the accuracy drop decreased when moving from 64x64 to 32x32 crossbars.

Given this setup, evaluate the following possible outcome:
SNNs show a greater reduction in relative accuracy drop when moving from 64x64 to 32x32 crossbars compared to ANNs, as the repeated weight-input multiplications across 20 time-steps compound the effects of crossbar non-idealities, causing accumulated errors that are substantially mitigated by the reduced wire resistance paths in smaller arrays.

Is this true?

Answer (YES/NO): YES